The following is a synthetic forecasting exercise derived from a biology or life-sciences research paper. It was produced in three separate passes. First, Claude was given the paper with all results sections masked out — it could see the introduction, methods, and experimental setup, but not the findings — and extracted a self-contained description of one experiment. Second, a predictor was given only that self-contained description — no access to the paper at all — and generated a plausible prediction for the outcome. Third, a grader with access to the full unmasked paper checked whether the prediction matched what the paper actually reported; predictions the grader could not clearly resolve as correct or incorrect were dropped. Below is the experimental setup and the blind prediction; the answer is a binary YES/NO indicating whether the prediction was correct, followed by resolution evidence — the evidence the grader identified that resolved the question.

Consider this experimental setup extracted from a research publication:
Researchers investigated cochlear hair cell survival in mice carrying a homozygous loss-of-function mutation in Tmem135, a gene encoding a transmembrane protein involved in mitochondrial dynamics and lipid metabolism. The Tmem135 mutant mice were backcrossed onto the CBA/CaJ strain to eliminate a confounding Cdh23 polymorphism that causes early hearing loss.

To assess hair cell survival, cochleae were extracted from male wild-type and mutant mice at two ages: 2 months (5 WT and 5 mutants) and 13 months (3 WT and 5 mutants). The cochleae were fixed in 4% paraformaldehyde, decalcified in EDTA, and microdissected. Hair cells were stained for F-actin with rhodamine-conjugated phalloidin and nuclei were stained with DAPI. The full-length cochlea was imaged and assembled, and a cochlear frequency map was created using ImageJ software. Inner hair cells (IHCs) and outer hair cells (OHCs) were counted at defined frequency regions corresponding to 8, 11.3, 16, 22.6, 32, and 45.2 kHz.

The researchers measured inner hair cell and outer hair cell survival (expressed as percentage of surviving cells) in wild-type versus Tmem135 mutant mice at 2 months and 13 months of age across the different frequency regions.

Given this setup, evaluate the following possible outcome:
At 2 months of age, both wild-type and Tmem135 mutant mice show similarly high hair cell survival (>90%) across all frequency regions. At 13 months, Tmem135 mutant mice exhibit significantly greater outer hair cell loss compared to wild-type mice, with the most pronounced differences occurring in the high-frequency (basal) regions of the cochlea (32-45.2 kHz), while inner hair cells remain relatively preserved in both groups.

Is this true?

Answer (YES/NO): NO